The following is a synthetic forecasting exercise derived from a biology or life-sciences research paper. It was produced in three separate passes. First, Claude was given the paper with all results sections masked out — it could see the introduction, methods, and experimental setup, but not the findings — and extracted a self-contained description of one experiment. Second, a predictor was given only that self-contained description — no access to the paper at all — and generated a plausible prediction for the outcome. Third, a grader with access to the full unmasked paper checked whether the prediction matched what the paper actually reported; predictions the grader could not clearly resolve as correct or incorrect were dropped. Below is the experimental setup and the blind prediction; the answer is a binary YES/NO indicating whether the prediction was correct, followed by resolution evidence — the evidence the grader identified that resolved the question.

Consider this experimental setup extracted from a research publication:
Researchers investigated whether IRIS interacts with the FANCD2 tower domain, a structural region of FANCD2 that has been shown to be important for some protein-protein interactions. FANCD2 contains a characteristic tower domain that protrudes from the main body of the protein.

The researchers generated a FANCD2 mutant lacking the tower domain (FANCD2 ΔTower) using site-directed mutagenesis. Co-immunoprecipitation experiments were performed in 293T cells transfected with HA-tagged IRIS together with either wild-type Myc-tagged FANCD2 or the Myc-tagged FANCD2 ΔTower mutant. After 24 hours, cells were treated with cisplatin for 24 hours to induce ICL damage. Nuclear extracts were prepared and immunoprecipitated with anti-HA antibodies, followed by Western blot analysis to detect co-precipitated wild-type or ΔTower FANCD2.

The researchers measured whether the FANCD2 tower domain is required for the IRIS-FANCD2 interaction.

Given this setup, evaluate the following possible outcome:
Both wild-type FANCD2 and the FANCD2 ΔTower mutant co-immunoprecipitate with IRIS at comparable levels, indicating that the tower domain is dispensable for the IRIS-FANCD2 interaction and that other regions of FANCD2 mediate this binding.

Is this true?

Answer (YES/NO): NO